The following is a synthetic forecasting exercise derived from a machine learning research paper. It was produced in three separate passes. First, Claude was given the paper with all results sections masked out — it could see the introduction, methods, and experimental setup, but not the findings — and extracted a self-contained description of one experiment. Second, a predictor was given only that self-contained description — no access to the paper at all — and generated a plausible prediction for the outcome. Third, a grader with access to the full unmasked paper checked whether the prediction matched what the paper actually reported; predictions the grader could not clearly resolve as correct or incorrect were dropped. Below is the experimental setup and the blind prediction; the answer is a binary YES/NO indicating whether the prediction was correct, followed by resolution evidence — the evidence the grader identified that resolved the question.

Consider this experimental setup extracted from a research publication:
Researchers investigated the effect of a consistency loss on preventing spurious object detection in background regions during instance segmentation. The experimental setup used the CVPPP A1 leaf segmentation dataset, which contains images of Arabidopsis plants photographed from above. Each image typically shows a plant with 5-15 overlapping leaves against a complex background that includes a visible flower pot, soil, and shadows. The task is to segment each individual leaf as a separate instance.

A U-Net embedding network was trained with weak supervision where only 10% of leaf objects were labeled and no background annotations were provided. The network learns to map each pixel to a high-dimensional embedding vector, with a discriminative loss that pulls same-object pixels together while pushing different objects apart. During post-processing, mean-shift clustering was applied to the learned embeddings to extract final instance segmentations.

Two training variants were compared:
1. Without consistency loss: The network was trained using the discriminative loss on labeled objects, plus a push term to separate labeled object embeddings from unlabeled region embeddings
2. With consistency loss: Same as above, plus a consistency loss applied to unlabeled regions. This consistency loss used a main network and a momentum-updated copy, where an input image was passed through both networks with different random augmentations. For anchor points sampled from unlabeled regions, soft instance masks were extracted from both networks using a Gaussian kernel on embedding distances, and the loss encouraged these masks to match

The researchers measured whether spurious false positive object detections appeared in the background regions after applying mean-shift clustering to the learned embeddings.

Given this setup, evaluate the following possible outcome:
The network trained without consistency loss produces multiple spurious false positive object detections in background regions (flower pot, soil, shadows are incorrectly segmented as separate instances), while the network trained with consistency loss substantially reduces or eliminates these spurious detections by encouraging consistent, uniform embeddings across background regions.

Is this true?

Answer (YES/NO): YES